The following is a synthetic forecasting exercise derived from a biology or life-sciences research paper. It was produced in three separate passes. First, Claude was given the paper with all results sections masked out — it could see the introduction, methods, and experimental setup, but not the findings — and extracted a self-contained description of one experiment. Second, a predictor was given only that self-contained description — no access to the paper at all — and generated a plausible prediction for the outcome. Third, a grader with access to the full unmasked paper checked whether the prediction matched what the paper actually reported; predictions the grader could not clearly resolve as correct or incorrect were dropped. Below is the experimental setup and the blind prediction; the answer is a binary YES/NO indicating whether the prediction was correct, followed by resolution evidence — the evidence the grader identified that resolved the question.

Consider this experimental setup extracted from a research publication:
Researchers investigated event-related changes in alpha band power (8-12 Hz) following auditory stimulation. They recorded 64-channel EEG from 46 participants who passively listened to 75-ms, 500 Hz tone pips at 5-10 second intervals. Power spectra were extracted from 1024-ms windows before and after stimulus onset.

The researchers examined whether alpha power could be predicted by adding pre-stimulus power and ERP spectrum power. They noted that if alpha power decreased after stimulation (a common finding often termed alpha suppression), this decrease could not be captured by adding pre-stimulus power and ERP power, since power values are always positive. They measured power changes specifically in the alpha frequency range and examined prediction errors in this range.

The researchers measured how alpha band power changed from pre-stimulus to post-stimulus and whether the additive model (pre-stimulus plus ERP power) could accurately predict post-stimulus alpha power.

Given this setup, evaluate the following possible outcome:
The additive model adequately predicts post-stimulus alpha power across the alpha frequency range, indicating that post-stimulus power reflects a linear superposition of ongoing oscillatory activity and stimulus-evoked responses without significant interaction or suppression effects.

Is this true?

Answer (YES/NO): NO